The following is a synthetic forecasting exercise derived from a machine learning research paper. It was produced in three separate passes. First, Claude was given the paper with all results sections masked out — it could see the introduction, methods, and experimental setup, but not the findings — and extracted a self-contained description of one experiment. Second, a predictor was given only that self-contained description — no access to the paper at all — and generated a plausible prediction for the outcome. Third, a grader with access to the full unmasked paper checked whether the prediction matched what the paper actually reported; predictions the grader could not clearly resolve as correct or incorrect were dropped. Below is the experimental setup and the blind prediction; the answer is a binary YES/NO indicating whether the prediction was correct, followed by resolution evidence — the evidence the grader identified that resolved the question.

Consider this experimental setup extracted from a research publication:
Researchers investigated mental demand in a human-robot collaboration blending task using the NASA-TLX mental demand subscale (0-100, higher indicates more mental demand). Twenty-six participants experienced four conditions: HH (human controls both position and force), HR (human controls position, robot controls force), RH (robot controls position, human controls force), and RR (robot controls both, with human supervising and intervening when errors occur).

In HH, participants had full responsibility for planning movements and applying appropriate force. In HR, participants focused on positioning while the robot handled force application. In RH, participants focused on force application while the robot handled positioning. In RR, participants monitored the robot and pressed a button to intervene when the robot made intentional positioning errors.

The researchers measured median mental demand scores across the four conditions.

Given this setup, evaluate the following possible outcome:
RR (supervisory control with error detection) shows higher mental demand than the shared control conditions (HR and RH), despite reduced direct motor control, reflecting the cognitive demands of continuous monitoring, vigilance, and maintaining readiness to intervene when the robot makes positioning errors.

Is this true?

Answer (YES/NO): NO